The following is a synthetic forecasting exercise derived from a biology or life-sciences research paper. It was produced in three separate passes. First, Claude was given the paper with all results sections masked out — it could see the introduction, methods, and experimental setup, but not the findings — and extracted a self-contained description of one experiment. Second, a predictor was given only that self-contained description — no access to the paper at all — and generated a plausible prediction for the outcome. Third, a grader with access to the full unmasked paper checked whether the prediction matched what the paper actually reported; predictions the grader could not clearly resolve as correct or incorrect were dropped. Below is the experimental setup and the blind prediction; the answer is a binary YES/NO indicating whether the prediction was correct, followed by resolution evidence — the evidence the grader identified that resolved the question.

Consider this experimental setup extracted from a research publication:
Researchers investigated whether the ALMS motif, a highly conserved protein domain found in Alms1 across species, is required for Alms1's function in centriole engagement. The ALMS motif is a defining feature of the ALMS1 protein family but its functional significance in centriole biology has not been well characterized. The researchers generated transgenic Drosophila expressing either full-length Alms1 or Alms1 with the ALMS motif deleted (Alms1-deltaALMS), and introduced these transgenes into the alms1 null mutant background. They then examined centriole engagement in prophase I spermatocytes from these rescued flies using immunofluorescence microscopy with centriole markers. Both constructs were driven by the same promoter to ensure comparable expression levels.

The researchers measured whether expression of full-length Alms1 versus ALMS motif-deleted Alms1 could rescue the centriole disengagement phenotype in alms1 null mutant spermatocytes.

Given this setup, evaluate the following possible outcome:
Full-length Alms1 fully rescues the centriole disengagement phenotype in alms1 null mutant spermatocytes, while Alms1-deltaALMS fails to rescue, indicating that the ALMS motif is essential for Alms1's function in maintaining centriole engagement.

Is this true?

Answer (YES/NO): NO